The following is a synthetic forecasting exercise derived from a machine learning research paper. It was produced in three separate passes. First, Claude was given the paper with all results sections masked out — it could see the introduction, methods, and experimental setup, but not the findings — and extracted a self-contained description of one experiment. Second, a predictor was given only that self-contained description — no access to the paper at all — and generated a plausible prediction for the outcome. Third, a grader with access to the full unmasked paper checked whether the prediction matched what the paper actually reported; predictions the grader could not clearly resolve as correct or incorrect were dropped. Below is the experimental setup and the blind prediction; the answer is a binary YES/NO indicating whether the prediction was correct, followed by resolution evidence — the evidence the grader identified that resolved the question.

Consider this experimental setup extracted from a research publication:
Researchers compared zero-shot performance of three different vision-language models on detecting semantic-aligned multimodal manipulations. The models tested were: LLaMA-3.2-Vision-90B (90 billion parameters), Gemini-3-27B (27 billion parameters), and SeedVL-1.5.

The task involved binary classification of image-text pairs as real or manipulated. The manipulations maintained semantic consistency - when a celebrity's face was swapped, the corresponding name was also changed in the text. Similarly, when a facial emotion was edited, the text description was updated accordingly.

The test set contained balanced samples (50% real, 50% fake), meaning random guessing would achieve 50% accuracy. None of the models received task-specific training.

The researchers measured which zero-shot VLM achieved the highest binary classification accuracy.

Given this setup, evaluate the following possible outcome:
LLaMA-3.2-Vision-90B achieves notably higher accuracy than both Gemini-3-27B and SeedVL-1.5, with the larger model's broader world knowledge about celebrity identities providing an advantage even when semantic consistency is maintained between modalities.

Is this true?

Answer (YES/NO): NO